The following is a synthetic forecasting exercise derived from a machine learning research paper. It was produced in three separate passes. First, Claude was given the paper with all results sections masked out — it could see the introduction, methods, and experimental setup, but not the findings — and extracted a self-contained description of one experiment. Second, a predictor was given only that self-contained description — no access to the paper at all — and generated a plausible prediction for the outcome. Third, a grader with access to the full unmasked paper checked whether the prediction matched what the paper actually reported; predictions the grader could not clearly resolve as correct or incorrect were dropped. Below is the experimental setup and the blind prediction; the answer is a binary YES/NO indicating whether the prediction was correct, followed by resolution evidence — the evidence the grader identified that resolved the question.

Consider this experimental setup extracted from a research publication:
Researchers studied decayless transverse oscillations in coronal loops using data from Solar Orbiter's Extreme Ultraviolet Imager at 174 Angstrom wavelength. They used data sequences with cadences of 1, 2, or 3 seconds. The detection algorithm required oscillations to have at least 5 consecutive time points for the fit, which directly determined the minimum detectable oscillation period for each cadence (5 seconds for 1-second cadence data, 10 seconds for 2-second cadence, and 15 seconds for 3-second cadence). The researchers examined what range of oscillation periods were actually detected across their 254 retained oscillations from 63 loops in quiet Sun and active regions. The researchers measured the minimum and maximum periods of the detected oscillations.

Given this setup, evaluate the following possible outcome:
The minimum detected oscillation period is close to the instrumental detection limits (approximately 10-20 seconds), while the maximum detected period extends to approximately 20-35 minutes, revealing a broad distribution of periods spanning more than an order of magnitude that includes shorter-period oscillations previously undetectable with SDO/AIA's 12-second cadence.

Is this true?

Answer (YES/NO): NO